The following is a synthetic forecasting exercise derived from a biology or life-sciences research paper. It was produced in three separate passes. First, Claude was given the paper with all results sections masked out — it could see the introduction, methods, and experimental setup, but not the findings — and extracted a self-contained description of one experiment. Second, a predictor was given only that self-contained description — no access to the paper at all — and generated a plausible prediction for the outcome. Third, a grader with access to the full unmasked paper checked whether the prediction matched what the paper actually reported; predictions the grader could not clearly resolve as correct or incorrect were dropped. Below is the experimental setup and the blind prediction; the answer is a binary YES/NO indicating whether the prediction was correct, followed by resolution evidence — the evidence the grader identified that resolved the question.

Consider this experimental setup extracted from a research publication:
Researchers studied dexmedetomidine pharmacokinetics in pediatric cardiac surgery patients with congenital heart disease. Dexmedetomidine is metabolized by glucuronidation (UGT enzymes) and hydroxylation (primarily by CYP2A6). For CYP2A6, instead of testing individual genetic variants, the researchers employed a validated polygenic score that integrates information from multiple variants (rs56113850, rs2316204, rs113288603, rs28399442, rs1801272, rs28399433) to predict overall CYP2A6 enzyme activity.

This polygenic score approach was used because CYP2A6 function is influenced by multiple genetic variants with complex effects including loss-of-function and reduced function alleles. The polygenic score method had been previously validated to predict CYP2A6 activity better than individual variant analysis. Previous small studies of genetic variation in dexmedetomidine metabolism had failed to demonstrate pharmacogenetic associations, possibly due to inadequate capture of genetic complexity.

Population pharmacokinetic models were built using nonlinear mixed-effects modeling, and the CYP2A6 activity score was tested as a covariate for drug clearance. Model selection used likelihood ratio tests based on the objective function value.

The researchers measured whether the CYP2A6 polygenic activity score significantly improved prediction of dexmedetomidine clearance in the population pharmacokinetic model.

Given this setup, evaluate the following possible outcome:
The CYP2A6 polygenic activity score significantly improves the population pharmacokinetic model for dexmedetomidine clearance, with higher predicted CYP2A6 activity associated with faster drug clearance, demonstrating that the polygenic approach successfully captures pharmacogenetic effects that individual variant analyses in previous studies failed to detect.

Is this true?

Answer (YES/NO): NO